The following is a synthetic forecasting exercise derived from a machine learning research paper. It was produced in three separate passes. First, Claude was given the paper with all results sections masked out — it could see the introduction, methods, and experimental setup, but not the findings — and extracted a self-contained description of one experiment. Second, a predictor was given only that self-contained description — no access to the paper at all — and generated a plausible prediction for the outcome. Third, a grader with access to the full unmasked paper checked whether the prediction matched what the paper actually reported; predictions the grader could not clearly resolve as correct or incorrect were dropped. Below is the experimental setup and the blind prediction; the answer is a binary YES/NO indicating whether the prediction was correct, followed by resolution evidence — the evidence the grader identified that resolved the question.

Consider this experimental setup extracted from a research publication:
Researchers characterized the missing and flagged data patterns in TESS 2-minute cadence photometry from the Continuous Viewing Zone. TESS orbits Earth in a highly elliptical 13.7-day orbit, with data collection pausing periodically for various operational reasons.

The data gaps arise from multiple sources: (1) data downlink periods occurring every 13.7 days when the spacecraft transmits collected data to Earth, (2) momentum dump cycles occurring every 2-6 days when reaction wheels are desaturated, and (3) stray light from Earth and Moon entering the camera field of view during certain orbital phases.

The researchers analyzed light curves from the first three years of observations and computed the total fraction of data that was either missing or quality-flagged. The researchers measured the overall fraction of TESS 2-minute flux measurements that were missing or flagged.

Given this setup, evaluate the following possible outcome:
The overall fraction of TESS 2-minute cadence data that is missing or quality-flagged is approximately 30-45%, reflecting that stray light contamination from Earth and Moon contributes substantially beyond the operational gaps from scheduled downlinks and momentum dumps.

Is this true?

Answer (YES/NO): NO